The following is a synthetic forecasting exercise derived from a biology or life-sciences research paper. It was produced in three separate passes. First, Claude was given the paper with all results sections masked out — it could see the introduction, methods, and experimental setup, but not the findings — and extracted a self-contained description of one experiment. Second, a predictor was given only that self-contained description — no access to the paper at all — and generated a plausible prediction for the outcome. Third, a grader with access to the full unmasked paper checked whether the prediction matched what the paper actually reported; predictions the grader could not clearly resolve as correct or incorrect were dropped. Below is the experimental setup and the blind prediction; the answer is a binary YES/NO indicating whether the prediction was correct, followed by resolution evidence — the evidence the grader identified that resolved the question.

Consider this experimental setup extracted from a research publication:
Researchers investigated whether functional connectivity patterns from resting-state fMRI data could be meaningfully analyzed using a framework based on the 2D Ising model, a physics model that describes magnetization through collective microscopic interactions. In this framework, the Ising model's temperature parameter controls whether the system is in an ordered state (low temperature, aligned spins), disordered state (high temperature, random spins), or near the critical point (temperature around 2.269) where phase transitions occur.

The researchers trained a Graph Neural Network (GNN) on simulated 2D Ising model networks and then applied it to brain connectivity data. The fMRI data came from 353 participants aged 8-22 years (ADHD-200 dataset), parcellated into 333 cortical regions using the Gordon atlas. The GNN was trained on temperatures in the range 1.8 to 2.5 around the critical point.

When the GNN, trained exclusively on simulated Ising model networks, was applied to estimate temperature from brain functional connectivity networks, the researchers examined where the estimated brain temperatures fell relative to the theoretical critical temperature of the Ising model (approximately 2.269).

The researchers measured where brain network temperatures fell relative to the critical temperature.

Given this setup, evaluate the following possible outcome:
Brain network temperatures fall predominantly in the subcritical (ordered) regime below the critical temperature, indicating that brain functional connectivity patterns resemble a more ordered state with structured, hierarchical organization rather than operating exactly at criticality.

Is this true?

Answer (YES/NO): YES